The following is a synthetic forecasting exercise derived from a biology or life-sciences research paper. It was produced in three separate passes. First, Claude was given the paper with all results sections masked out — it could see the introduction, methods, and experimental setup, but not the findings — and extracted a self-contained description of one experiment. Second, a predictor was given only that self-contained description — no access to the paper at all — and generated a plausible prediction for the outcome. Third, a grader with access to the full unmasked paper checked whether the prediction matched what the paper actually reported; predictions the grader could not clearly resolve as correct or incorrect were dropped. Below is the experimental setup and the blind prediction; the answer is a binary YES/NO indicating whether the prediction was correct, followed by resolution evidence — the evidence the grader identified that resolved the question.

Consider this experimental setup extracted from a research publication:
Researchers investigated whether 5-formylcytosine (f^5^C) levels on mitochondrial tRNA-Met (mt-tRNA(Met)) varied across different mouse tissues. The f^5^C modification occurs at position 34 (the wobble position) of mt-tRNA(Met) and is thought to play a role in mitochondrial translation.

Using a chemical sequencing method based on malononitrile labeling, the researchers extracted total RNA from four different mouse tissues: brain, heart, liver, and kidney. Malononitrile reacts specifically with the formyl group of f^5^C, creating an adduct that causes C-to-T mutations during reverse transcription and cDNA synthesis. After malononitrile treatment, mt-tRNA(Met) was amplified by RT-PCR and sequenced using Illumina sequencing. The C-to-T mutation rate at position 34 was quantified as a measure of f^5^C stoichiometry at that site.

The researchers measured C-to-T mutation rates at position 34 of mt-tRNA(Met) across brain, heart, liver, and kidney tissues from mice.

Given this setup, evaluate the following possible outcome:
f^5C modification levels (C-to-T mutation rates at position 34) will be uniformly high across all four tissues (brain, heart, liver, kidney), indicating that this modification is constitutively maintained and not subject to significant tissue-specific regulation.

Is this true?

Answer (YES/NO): NO